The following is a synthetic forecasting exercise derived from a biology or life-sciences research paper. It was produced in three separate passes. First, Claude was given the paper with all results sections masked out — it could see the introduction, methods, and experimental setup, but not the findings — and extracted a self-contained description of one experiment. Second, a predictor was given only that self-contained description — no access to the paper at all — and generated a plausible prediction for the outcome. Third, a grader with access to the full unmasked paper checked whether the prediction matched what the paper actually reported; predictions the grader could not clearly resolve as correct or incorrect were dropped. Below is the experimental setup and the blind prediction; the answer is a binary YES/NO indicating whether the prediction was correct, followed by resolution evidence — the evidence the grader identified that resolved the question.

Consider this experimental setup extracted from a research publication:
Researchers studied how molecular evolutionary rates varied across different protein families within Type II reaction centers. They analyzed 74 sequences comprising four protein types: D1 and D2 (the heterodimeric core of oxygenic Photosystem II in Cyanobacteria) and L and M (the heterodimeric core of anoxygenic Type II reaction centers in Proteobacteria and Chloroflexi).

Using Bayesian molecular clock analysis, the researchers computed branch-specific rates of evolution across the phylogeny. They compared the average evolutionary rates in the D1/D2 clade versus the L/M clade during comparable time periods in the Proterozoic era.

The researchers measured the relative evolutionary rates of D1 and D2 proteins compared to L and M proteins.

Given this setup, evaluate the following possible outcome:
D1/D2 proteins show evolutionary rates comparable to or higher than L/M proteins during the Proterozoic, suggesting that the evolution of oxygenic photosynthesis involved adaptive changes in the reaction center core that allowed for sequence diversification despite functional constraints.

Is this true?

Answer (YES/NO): NO